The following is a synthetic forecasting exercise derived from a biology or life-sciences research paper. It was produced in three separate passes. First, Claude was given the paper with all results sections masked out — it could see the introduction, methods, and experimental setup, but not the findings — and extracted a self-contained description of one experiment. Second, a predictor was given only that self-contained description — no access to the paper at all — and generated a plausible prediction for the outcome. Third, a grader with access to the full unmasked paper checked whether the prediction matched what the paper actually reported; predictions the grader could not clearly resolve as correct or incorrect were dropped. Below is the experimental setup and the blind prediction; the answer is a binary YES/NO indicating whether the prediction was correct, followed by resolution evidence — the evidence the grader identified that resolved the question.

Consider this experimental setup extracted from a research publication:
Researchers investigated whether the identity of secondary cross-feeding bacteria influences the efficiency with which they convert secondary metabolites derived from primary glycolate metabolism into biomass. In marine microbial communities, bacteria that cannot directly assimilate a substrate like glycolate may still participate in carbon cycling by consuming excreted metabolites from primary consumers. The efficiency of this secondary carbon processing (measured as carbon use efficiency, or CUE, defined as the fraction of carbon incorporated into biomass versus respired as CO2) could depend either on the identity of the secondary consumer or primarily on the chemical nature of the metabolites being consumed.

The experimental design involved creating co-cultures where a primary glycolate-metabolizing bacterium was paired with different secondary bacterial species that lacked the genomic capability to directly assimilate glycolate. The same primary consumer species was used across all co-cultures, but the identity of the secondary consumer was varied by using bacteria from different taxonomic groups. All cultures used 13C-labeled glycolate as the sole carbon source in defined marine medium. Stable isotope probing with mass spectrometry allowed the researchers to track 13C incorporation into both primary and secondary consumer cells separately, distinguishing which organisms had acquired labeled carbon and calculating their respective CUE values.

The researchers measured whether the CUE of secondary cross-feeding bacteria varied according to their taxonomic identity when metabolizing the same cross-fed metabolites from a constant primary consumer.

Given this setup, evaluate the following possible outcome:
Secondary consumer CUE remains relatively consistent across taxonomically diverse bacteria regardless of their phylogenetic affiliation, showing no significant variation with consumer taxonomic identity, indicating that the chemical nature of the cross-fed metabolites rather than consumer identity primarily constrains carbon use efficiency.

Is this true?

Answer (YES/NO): NO